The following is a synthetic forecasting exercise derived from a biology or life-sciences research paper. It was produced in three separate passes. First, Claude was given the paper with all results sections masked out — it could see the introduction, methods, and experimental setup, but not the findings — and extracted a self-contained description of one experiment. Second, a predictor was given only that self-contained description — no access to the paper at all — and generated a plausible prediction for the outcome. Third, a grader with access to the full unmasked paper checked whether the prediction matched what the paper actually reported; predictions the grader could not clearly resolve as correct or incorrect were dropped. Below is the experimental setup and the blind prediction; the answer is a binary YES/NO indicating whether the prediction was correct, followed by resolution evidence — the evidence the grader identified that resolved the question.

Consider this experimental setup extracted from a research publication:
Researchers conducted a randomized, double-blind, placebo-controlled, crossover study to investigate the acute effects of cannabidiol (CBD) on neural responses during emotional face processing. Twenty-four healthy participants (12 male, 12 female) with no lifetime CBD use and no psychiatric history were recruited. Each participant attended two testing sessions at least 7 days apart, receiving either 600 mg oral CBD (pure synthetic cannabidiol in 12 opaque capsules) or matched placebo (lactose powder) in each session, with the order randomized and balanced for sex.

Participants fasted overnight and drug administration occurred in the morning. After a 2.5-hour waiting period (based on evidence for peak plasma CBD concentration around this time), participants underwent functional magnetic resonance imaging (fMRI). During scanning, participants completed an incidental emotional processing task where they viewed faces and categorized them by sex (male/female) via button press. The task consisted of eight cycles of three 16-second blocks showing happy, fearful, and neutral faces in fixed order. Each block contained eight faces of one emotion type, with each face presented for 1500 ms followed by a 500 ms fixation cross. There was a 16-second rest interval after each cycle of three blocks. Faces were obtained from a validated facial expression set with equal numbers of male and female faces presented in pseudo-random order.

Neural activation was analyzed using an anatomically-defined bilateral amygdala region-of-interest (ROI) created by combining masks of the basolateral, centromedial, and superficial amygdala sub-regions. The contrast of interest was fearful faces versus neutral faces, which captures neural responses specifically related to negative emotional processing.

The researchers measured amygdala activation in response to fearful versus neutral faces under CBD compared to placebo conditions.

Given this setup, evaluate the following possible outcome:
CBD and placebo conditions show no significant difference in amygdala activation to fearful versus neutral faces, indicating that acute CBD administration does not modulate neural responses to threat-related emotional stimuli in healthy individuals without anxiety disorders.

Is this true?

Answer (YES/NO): YES